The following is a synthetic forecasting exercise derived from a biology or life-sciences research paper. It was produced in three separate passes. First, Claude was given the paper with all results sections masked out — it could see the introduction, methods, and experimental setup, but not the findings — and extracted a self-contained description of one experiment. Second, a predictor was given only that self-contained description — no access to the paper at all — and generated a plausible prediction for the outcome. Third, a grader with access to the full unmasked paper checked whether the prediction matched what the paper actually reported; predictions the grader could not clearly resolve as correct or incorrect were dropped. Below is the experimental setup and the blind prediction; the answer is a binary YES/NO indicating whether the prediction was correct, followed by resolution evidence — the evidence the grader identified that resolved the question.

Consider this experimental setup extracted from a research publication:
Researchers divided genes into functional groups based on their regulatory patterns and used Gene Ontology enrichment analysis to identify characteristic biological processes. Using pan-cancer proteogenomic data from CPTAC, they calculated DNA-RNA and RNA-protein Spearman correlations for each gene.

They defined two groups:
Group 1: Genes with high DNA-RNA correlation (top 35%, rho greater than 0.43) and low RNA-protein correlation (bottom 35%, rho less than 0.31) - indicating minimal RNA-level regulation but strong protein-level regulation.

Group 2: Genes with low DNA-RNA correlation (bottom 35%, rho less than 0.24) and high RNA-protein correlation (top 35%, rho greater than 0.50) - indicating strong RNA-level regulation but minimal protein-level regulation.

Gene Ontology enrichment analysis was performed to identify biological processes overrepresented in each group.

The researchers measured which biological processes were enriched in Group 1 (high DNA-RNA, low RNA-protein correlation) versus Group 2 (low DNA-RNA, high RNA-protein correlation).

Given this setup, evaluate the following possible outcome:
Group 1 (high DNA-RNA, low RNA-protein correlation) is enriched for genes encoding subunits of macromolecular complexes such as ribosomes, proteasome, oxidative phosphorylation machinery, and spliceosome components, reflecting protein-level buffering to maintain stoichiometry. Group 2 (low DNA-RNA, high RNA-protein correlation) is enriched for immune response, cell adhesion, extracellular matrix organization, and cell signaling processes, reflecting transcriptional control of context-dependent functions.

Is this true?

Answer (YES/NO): NO